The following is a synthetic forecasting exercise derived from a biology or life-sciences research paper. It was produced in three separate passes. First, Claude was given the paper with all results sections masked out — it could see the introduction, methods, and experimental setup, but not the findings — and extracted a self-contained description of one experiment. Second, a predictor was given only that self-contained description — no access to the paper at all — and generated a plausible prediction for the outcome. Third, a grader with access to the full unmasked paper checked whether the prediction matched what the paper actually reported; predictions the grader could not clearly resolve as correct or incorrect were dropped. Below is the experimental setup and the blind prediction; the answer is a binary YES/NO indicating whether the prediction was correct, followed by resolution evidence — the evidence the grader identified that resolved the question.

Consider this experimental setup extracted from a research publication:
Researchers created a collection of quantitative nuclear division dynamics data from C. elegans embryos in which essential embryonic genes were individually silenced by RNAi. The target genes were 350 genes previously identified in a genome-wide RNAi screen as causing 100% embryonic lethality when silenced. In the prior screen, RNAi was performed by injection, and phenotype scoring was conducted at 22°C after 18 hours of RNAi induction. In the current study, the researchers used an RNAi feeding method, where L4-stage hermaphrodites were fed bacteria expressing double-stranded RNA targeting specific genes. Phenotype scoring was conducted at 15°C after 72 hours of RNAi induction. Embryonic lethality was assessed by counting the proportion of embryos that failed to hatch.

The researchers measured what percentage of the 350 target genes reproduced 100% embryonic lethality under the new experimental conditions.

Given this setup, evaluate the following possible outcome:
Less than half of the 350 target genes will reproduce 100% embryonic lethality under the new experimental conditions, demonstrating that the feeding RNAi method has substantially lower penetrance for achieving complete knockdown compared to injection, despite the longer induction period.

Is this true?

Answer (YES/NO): YES